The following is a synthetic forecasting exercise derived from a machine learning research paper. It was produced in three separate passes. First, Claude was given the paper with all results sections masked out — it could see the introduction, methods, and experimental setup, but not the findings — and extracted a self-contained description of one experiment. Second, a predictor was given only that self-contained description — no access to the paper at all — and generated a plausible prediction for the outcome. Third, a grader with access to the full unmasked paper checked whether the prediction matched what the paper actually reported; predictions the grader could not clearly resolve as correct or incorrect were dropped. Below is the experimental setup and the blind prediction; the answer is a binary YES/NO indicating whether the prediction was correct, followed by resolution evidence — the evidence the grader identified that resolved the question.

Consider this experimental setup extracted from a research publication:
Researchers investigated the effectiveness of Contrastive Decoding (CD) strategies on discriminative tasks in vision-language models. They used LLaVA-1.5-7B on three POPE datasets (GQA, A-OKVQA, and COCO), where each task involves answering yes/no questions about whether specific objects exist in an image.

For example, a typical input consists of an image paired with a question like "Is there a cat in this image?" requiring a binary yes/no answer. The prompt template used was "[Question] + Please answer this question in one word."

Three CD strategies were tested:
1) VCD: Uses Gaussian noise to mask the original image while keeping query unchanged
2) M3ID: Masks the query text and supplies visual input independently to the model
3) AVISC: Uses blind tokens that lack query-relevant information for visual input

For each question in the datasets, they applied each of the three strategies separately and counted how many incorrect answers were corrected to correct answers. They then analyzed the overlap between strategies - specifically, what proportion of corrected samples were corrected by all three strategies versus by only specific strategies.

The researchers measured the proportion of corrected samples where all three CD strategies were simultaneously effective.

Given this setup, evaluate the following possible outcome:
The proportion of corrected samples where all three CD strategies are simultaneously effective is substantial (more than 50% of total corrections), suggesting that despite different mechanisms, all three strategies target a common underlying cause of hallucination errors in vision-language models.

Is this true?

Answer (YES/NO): NO